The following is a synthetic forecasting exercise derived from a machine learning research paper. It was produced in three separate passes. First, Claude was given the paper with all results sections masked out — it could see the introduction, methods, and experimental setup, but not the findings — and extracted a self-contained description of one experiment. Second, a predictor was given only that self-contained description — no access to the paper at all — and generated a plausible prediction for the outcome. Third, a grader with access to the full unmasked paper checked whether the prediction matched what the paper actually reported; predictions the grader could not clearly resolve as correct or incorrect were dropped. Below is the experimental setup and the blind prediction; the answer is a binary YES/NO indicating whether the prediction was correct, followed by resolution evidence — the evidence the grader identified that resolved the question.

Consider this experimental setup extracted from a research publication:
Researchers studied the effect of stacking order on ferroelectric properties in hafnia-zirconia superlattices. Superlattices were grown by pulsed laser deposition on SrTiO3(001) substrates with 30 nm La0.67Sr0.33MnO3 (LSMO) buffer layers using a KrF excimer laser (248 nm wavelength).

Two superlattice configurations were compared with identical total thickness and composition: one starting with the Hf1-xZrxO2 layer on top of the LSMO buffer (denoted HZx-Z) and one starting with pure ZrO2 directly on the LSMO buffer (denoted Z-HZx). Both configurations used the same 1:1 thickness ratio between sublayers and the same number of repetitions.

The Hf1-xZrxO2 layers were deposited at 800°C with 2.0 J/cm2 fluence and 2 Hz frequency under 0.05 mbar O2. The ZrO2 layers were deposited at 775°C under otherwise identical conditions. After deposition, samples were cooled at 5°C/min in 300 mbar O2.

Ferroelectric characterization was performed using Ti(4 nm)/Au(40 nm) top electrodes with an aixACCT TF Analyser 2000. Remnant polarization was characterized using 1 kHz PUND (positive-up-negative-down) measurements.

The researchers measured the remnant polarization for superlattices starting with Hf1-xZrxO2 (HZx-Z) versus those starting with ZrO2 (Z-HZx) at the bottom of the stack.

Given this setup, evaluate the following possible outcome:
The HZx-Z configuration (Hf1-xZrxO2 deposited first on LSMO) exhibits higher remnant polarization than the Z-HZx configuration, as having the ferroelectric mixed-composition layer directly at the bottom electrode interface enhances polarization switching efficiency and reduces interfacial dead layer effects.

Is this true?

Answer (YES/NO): NO